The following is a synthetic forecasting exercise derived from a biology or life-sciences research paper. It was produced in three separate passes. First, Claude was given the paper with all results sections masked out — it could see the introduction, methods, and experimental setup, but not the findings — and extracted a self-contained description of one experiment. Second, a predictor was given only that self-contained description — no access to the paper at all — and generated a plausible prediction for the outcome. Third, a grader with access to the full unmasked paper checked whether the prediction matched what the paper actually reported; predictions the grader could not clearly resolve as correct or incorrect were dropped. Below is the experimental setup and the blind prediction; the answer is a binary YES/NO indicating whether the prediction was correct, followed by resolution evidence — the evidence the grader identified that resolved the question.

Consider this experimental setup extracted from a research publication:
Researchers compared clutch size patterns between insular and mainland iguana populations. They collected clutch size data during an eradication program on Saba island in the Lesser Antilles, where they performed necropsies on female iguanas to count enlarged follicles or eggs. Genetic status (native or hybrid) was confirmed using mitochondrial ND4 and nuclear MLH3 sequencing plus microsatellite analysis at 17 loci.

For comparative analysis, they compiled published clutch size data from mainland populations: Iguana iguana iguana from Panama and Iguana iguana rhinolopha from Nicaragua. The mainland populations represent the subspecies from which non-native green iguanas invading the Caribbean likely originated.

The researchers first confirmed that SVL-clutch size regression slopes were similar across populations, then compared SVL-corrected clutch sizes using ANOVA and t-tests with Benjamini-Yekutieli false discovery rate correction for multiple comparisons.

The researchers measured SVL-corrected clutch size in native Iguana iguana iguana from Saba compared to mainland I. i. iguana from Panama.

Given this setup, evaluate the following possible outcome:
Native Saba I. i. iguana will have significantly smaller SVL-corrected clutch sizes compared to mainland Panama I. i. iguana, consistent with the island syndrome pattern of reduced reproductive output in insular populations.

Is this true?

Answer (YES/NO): YES